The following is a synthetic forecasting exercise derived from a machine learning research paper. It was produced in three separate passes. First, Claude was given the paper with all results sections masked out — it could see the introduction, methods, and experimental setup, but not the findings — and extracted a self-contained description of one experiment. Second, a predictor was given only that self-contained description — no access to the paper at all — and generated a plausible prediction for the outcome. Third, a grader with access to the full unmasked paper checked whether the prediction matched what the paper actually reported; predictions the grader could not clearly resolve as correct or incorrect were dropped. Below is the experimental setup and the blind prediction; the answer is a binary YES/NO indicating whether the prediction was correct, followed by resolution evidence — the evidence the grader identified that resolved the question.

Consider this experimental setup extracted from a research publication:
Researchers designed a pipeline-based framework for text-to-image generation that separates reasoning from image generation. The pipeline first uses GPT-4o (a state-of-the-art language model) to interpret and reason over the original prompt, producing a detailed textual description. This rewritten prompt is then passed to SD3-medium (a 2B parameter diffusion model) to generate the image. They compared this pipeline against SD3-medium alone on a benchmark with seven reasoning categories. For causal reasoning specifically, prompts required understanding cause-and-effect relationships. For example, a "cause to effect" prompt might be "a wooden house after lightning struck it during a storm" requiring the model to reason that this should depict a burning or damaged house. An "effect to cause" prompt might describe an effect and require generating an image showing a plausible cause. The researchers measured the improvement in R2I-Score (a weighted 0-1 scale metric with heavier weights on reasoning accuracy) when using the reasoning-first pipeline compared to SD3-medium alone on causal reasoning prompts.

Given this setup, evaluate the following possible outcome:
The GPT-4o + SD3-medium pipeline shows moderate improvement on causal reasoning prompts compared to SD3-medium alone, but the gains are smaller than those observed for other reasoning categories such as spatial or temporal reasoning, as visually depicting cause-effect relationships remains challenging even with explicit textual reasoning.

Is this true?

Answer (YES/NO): NO